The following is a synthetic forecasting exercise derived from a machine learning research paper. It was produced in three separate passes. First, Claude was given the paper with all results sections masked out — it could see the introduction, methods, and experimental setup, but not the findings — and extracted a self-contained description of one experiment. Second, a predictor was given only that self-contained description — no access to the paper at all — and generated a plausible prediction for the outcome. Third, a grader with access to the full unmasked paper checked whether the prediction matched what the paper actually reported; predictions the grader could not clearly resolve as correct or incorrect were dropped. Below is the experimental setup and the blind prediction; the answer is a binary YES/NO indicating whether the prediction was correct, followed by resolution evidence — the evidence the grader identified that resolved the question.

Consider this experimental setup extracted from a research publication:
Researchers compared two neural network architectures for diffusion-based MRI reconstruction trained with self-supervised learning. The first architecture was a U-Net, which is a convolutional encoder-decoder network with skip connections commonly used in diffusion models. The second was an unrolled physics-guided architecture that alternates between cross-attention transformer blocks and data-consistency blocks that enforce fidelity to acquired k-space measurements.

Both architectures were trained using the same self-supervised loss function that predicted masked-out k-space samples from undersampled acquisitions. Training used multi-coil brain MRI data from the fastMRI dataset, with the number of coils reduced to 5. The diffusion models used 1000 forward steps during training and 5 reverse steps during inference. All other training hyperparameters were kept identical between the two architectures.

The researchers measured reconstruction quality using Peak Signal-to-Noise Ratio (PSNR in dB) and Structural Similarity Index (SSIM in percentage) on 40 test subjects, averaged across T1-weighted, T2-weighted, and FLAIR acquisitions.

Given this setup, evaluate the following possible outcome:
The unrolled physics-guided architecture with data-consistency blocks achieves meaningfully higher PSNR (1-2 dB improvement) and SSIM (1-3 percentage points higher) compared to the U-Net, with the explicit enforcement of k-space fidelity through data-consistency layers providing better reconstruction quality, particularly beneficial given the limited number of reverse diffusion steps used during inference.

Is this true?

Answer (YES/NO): NO